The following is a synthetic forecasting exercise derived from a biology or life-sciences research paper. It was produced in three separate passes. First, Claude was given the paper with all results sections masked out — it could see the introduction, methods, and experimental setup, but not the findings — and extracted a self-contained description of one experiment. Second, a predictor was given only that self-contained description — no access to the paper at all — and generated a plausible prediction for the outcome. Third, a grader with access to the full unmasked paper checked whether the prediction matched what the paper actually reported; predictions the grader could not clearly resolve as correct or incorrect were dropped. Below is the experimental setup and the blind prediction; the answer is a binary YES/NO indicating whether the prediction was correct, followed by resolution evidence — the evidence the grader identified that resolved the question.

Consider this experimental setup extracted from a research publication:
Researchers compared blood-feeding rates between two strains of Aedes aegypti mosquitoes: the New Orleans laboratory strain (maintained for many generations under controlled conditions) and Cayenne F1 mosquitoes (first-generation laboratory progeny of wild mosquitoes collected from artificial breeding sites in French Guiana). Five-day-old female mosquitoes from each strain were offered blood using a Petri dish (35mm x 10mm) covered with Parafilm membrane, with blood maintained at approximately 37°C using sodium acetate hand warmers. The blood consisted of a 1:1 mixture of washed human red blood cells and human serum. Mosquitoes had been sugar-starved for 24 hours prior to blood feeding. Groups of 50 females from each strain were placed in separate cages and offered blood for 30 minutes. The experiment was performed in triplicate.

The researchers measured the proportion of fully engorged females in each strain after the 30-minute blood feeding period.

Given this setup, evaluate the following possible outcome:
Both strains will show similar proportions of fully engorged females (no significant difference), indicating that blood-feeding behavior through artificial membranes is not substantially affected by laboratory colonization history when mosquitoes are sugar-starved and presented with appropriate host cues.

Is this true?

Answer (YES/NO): NO